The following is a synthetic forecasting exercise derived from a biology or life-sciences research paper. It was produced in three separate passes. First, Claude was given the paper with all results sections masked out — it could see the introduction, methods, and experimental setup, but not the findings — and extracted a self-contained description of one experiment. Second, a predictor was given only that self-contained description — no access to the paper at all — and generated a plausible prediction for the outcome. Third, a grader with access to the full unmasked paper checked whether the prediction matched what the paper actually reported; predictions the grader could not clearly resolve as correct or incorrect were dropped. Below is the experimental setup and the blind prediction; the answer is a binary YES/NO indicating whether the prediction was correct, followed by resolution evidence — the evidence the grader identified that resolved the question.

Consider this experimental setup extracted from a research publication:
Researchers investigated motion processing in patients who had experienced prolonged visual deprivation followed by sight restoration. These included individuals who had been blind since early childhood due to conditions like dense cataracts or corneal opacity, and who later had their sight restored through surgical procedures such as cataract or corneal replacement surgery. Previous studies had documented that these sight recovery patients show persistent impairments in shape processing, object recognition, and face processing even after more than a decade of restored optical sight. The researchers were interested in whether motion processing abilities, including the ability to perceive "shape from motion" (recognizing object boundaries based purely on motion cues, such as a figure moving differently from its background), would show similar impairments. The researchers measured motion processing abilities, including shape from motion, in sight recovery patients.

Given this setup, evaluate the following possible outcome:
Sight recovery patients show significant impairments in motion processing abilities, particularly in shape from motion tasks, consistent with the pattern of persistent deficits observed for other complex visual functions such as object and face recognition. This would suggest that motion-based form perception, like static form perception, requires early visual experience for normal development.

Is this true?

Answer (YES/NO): NO